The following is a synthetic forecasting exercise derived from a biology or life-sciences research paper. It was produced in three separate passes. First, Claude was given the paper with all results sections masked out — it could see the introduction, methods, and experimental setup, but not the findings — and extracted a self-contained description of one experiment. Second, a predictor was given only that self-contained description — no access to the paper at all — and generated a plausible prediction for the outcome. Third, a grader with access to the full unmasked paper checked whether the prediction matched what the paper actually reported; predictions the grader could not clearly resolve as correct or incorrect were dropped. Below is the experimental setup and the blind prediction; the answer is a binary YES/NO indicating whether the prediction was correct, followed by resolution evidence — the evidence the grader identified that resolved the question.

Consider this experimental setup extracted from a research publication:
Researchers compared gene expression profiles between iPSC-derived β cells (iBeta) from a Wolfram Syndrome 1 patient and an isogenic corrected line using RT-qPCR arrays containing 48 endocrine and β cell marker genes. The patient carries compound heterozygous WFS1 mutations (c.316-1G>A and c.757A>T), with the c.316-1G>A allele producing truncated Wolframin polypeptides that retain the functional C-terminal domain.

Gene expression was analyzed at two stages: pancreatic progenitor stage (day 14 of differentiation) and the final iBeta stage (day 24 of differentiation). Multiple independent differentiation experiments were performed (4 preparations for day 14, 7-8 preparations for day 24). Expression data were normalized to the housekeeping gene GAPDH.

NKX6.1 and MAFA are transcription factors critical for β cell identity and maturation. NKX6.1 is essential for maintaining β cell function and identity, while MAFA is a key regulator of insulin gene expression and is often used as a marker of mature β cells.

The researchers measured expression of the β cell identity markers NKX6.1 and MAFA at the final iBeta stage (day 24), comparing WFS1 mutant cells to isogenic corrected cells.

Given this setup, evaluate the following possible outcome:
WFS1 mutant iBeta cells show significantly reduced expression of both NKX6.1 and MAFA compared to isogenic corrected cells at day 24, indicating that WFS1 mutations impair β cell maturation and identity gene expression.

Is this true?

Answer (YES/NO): YES